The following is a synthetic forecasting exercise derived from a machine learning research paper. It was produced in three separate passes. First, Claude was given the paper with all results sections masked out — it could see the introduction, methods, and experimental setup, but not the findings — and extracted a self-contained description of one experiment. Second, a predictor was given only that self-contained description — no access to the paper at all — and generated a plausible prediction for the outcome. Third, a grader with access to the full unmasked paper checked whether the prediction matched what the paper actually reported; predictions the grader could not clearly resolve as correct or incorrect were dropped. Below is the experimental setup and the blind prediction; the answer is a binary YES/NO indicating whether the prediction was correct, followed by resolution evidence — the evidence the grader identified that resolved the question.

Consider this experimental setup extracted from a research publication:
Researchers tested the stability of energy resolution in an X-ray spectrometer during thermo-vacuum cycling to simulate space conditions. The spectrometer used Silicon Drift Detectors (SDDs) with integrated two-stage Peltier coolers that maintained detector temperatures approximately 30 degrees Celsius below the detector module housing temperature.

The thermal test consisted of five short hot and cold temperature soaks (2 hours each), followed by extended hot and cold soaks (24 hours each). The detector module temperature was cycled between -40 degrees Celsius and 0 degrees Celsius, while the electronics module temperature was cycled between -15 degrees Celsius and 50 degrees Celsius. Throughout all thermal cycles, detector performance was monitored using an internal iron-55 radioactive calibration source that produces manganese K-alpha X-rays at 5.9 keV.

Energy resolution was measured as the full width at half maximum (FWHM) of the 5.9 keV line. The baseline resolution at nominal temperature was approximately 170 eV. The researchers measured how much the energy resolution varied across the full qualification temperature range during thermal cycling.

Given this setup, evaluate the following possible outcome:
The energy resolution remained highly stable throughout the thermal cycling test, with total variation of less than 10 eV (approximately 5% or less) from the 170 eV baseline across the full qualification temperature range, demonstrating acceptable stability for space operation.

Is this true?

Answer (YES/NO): NO